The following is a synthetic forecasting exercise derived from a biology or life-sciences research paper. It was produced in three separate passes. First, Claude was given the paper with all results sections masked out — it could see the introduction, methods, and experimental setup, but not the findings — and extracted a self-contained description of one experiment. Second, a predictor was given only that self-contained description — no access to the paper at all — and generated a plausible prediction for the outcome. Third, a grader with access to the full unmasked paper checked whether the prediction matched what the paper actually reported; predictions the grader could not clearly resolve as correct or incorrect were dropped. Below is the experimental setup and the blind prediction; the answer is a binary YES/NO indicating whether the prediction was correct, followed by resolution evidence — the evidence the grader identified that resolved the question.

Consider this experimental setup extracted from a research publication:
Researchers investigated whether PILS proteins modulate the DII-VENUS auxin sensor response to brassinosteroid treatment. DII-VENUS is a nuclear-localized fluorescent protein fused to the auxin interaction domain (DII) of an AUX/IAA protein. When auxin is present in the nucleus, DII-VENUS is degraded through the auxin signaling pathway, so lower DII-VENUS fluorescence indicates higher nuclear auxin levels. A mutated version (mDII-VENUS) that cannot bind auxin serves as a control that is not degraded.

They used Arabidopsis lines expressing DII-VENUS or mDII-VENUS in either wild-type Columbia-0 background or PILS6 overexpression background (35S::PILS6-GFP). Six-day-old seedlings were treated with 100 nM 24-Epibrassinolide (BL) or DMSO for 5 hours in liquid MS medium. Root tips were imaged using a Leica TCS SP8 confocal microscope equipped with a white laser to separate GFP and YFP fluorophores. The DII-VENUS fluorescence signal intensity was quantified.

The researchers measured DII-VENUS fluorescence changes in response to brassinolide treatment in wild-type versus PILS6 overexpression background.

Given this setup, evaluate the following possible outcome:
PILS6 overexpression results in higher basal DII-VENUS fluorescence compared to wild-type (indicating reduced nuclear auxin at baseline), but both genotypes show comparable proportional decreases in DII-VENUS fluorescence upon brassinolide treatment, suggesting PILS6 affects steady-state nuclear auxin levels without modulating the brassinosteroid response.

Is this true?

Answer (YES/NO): NO